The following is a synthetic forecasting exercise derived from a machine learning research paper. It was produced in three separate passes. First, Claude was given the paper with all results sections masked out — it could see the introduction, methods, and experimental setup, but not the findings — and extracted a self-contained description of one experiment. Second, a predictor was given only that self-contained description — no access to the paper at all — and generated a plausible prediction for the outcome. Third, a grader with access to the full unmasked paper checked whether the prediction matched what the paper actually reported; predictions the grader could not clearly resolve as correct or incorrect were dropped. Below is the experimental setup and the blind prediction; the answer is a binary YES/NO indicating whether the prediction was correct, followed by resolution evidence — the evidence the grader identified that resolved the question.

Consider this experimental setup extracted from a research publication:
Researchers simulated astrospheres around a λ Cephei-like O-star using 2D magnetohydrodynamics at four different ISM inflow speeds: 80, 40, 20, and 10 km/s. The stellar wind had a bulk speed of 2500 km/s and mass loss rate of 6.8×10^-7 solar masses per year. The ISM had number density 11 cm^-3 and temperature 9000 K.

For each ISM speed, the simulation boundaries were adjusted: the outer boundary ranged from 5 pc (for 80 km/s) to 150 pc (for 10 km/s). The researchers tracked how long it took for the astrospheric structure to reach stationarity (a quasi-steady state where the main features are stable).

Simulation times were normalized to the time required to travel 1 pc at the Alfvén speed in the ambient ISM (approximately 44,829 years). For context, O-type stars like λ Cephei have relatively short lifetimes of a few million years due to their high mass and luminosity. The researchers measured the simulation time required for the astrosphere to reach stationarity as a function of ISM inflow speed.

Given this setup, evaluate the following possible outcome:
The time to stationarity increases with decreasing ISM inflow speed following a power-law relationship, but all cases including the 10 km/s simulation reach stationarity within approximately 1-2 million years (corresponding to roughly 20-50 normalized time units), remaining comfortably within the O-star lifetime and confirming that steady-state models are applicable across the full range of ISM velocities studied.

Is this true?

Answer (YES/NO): NO